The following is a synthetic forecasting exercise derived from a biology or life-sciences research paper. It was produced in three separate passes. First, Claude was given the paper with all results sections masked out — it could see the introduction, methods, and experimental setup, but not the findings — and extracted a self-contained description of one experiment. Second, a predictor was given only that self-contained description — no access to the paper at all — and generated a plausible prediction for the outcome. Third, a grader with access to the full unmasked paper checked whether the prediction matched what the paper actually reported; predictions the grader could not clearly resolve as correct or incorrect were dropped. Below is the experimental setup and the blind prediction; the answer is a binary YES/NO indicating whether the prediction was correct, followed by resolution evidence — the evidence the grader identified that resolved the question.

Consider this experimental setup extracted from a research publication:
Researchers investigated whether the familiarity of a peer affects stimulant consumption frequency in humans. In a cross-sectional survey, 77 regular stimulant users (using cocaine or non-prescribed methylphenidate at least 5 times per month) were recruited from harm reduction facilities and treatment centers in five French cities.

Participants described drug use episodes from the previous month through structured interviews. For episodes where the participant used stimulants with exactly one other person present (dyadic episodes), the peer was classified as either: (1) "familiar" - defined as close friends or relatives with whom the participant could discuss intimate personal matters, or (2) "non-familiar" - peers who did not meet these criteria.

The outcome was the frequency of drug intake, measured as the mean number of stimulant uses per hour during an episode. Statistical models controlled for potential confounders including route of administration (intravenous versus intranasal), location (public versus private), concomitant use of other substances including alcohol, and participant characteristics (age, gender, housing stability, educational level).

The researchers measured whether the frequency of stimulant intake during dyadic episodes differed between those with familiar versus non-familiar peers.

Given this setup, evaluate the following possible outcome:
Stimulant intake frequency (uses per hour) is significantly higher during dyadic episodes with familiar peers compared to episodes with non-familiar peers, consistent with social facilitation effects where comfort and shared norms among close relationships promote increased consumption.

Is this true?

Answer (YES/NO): YES